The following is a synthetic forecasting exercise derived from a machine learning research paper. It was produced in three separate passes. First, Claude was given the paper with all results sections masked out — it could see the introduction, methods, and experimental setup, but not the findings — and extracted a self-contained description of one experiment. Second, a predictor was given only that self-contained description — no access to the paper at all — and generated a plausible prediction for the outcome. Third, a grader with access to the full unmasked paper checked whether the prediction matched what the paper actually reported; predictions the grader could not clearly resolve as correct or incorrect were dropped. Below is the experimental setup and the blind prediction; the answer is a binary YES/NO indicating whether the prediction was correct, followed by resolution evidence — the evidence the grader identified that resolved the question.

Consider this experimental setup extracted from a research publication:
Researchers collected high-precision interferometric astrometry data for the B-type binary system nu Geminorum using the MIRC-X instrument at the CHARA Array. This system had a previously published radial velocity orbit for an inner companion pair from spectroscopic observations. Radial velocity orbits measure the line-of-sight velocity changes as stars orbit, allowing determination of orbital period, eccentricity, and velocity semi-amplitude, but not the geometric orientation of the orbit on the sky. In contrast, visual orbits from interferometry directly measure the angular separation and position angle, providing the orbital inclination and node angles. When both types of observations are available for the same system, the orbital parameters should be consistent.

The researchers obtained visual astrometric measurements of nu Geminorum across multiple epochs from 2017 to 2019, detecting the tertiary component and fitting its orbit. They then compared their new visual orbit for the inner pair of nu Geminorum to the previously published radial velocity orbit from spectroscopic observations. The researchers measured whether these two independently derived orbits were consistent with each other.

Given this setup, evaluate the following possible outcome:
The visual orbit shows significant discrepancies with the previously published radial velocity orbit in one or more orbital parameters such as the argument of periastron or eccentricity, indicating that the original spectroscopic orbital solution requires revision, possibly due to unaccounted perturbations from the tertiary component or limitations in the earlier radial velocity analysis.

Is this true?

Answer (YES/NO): YES